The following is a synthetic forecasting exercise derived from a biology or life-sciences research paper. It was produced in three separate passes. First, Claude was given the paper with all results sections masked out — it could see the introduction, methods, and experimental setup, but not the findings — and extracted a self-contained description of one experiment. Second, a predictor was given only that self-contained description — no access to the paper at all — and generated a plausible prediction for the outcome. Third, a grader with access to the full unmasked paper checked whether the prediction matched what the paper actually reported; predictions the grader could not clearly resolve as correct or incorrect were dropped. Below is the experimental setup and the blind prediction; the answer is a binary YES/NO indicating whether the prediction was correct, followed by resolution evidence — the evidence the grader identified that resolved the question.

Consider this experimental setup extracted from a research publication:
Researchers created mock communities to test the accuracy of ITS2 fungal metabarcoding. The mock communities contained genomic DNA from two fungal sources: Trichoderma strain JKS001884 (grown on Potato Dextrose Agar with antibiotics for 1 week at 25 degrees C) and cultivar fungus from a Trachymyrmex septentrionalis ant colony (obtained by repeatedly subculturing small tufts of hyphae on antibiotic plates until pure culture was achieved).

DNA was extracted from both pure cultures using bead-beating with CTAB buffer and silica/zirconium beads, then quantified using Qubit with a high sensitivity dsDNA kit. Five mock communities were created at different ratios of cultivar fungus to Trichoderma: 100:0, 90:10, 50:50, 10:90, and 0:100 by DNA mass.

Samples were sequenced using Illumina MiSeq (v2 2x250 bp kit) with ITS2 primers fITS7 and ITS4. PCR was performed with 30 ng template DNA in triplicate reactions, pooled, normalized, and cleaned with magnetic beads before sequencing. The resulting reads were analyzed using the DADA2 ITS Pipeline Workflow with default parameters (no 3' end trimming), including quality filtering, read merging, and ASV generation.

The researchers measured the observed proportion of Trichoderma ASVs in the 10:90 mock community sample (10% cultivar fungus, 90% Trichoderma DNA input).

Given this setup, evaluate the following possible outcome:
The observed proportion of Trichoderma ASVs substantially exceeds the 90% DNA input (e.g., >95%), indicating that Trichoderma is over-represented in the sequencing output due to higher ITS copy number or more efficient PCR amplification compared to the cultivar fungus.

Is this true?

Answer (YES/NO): NO